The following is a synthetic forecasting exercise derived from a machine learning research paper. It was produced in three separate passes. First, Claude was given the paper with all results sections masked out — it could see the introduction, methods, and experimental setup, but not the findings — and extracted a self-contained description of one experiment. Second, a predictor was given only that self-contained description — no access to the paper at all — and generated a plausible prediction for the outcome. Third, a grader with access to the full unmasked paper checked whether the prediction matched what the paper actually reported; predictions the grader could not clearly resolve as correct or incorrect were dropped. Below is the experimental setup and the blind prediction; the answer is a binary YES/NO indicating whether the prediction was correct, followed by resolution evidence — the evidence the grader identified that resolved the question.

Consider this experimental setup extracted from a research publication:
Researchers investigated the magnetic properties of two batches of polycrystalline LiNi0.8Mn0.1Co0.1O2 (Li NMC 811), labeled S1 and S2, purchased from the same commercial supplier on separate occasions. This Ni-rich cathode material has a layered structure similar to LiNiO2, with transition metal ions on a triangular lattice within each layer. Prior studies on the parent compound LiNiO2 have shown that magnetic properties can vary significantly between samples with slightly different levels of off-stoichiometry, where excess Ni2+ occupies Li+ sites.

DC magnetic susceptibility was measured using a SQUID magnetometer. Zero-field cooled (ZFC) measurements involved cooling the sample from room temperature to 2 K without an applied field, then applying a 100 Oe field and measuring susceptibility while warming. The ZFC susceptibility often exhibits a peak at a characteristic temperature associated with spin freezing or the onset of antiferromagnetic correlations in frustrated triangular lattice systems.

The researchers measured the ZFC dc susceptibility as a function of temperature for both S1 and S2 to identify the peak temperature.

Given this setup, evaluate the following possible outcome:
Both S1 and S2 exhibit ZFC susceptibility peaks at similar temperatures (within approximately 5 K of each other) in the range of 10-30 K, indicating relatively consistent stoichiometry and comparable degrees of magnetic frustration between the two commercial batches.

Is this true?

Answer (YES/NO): NO